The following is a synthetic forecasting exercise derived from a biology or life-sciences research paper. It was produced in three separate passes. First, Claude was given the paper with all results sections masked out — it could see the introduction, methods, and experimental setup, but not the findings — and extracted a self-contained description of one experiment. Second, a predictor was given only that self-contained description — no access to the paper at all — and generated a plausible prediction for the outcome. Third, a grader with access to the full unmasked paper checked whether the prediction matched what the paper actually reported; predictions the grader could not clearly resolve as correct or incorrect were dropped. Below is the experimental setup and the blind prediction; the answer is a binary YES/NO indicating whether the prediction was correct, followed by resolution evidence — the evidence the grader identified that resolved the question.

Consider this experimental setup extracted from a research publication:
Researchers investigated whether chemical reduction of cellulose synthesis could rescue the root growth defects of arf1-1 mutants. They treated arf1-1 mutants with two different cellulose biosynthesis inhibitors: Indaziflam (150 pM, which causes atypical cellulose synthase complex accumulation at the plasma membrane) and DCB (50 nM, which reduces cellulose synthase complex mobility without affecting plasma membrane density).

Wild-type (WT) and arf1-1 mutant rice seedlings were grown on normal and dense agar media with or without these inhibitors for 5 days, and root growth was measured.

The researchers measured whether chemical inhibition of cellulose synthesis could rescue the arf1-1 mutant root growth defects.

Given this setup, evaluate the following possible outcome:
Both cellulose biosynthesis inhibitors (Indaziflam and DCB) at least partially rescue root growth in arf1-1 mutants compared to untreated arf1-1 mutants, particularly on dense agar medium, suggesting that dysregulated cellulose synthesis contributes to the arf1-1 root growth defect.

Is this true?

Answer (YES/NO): YES